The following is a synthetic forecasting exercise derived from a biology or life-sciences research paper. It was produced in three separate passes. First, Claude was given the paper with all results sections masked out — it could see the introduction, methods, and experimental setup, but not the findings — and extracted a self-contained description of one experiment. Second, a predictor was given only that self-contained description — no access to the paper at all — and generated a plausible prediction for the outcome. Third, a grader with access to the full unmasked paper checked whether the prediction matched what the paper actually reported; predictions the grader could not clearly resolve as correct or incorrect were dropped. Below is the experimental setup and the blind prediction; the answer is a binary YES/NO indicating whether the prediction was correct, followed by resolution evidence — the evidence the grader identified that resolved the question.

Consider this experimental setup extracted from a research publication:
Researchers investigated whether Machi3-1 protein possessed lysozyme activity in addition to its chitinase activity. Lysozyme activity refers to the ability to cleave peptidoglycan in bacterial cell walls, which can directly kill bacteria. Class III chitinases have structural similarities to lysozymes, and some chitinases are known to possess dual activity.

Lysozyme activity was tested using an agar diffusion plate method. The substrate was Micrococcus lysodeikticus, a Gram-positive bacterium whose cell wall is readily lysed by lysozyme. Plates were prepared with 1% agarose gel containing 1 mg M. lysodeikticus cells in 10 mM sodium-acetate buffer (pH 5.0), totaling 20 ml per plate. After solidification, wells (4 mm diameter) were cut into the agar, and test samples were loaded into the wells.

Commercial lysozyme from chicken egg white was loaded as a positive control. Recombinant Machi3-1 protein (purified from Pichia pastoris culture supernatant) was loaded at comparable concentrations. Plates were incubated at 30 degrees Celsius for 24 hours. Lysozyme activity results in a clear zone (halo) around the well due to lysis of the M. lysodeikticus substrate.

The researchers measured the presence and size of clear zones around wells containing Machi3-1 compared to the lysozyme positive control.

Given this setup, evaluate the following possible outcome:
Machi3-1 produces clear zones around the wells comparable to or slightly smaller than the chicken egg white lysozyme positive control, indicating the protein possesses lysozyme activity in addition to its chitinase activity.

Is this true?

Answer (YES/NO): NO